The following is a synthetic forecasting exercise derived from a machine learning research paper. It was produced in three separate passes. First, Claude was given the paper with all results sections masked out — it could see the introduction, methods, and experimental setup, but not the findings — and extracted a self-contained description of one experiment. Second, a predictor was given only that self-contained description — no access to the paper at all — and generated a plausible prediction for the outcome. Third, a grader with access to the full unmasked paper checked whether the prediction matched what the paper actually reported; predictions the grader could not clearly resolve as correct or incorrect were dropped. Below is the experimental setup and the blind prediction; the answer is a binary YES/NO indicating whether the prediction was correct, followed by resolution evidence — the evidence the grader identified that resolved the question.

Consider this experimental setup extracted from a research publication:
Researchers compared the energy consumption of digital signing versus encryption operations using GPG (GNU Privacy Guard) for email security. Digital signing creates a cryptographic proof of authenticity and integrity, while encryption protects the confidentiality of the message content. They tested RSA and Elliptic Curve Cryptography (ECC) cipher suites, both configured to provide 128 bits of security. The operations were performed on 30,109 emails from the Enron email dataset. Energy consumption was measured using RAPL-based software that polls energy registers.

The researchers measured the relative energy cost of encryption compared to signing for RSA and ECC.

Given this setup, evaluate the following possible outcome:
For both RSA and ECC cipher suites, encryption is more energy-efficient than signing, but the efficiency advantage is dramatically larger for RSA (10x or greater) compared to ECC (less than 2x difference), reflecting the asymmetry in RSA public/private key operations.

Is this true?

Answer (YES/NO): NO